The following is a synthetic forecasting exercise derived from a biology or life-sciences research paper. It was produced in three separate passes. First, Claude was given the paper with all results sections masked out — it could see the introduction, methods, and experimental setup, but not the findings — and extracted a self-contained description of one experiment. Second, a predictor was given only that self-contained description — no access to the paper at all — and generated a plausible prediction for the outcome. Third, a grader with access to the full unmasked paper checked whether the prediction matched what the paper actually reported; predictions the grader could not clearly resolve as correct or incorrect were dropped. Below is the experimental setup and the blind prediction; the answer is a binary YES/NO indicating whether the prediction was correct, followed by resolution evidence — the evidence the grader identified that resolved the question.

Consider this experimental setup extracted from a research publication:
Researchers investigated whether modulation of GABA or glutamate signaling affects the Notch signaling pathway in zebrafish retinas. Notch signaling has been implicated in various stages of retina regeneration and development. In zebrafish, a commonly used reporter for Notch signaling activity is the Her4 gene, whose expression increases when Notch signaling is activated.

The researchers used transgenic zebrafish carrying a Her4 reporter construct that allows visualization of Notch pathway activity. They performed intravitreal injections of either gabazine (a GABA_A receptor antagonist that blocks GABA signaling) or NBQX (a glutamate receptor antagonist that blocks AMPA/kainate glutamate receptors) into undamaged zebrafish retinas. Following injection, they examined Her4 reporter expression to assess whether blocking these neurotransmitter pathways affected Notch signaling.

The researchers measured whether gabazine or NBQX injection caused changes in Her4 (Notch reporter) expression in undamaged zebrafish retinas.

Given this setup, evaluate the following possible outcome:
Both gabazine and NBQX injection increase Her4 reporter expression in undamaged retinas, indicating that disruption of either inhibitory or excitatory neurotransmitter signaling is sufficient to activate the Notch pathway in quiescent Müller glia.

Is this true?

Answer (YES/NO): YES